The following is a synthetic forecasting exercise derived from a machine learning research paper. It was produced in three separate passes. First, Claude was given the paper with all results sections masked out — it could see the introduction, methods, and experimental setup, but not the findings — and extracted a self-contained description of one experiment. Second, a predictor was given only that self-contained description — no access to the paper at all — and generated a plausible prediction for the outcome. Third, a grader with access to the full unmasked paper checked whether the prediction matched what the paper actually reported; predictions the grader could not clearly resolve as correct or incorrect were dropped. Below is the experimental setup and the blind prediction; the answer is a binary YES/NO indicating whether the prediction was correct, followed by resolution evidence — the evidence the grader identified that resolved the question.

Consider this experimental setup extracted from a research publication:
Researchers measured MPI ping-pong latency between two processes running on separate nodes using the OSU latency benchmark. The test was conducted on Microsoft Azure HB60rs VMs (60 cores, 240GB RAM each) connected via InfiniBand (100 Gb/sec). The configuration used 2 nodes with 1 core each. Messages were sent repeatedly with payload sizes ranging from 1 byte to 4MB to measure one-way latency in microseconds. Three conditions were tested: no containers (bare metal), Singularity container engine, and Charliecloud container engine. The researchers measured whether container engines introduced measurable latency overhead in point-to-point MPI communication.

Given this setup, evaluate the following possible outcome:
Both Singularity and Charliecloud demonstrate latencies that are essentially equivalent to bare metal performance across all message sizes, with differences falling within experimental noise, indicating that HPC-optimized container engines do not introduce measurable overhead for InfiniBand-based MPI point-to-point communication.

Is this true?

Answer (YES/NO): YES